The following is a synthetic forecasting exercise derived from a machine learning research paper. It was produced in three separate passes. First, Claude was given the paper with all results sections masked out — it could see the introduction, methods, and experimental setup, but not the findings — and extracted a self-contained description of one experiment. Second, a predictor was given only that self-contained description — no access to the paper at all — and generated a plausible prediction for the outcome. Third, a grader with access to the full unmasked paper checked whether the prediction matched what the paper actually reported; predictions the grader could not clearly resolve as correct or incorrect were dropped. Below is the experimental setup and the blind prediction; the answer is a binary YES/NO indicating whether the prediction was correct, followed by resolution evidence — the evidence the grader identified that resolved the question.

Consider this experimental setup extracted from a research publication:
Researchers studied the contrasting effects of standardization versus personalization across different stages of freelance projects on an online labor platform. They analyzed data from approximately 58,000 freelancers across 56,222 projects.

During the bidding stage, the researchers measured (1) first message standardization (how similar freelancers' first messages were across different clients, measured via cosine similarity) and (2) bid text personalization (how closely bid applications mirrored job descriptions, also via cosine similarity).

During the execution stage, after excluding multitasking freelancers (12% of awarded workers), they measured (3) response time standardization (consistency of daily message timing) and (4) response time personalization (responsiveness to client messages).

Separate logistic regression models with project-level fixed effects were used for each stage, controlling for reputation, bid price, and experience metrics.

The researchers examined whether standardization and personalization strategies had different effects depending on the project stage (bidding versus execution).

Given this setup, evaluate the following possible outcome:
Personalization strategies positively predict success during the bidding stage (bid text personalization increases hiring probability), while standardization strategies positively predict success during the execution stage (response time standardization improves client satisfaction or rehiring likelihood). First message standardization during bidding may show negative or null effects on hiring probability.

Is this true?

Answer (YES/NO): NO